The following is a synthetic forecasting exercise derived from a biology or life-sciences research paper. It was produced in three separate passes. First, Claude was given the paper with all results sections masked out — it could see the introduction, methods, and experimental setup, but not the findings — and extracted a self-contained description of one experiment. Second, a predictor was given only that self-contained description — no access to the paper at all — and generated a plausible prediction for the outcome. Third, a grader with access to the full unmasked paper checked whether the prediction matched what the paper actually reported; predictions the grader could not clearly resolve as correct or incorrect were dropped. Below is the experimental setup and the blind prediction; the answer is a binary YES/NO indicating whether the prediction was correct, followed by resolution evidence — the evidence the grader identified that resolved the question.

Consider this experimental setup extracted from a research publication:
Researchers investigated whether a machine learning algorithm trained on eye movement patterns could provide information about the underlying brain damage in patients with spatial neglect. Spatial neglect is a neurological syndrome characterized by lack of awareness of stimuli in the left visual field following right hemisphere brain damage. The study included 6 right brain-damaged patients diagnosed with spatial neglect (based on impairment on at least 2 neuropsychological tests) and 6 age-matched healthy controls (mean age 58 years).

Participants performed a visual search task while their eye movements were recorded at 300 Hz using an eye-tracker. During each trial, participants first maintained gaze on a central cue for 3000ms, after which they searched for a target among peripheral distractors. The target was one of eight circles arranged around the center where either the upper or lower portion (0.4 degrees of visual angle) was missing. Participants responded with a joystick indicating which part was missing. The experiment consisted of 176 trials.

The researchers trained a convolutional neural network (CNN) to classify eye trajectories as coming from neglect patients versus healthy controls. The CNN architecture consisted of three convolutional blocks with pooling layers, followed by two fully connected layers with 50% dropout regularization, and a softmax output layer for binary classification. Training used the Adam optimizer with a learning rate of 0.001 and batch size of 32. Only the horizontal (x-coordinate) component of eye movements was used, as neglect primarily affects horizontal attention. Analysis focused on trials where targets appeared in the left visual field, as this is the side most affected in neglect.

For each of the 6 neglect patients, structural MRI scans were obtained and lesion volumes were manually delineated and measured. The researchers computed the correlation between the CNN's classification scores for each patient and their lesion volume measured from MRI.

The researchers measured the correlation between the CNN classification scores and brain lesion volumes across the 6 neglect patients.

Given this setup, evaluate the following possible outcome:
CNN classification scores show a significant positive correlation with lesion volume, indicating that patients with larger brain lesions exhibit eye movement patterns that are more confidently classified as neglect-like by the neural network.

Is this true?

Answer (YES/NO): NO